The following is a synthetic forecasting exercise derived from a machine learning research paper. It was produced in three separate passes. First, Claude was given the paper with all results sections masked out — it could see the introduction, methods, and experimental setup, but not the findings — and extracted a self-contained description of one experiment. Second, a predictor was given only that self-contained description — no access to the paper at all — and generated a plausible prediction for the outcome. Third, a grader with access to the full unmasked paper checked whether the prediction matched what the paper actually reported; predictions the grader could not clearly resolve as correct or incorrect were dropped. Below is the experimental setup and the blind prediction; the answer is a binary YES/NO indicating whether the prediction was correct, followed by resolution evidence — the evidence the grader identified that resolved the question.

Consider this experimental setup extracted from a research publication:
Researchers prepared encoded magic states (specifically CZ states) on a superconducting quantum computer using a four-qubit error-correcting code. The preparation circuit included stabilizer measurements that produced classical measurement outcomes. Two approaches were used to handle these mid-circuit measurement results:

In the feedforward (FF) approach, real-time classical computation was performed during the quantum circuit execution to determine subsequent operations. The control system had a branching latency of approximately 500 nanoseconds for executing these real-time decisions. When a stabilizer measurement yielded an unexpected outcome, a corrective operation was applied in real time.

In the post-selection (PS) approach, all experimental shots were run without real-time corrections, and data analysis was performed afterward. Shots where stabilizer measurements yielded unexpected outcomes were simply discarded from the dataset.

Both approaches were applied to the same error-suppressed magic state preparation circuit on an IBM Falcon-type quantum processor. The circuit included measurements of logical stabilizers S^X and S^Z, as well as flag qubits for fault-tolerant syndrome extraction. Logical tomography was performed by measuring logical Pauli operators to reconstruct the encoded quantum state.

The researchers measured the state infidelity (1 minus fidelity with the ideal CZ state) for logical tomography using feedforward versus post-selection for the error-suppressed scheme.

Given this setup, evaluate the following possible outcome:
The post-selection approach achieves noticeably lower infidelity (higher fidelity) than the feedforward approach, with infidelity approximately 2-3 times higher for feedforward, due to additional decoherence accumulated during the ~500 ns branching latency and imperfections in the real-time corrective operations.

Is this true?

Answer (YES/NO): NO